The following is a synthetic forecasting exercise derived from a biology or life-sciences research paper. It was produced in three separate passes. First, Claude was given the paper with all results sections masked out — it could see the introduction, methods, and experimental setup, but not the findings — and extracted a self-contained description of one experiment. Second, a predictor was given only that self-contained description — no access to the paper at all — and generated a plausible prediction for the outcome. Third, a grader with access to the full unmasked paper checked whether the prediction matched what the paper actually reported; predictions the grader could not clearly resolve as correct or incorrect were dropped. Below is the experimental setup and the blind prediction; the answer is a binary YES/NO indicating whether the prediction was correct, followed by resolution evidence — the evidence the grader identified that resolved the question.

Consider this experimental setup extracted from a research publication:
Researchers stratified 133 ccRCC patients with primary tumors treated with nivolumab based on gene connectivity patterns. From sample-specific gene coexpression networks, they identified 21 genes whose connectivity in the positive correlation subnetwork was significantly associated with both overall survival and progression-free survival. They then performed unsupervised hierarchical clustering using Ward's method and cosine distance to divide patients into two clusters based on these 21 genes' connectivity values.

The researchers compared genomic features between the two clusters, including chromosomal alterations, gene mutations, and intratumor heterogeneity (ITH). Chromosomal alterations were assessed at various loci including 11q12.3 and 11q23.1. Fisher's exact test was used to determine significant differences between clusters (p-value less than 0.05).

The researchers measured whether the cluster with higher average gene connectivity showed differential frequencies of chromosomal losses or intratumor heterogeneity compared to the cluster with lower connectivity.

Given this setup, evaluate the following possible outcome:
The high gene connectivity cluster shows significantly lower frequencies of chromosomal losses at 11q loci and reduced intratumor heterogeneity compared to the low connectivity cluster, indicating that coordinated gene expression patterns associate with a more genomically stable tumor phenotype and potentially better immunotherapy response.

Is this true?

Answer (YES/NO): NO